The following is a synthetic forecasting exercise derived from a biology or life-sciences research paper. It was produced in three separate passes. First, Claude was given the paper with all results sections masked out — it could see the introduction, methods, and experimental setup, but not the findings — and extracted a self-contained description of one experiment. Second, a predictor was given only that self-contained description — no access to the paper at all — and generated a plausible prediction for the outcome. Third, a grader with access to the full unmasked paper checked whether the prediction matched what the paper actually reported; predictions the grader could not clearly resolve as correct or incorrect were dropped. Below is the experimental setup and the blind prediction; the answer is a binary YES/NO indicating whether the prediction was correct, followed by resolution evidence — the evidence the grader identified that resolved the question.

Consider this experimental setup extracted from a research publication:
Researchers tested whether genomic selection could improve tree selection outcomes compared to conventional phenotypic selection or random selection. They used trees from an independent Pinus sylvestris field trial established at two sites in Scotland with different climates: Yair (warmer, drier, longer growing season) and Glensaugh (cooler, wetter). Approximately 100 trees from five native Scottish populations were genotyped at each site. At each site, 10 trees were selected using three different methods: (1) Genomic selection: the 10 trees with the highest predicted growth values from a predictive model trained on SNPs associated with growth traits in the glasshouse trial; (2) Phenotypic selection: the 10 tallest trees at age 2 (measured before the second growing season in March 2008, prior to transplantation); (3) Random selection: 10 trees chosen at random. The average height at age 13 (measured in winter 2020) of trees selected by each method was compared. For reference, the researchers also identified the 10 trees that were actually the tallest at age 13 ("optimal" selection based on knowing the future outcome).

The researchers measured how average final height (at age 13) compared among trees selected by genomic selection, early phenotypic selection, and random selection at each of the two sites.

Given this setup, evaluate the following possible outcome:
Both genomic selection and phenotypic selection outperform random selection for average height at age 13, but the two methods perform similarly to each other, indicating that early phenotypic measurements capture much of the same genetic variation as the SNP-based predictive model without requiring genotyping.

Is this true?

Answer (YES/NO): NO